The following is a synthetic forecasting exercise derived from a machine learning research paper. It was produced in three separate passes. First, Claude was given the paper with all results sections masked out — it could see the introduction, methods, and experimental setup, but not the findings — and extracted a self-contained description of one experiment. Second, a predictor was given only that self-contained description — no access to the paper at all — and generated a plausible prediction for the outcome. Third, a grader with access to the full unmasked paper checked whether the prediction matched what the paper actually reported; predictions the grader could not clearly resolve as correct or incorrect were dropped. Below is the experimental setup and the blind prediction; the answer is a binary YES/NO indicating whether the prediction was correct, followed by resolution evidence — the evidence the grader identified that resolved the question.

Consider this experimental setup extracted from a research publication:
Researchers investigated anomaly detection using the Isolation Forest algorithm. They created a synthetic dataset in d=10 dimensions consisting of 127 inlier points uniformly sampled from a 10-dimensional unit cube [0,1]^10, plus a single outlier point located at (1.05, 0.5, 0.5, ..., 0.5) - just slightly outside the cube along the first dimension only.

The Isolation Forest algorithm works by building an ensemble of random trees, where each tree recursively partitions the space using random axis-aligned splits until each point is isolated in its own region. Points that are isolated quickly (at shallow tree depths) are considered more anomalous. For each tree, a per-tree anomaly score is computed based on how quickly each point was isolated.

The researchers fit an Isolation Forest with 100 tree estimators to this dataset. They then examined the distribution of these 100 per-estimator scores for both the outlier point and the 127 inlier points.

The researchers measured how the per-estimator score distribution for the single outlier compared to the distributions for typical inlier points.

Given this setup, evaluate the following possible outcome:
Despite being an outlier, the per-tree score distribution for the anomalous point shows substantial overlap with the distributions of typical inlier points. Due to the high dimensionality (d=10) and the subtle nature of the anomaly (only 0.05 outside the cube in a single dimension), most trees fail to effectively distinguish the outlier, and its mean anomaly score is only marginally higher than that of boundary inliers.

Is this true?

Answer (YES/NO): NO